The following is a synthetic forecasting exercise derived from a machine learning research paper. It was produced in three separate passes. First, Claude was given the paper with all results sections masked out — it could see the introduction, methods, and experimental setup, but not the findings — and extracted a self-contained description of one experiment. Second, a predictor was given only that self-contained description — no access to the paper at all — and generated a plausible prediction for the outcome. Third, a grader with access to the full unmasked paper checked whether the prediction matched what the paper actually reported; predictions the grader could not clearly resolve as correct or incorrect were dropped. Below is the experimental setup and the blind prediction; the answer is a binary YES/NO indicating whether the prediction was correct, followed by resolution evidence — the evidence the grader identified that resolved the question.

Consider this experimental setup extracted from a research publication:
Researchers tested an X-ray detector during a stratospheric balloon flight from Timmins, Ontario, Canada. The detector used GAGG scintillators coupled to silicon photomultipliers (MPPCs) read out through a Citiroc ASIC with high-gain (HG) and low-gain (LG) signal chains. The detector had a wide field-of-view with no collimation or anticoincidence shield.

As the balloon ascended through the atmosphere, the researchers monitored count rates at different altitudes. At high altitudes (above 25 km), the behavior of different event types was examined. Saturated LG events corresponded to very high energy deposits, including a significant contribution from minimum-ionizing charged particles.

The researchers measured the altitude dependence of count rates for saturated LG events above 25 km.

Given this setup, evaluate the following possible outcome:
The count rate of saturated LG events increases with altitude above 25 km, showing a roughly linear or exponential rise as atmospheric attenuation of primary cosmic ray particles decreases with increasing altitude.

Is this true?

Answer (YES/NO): NO